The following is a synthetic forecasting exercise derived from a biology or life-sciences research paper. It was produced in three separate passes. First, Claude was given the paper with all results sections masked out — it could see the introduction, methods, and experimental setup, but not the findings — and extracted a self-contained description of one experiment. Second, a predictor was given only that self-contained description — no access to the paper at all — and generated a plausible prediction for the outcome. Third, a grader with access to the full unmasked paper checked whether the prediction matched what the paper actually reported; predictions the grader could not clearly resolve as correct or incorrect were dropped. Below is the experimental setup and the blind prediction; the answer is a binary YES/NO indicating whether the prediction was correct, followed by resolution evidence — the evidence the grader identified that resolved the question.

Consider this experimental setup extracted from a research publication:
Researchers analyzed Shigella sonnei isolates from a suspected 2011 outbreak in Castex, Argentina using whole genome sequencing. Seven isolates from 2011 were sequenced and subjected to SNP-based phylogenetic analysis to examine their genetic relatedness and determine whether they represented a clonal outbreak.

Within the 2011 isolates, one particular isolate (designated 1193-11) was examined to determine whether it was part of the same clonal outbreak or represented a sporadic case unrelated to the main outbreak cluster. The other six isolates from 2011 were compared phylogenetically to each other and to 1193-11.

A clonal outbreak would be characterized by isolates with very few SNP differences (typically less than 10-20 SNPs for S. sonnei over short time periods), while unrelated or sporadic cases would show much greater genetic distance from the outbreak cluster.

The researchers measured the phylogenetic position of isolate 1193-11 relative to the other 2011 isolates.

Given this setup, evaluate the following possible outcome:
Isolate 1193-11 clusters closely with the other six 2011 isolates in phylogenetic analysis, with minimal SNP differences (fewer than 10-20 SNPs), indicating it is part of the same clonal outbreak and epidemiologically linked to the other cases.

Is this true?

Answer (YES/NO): NO